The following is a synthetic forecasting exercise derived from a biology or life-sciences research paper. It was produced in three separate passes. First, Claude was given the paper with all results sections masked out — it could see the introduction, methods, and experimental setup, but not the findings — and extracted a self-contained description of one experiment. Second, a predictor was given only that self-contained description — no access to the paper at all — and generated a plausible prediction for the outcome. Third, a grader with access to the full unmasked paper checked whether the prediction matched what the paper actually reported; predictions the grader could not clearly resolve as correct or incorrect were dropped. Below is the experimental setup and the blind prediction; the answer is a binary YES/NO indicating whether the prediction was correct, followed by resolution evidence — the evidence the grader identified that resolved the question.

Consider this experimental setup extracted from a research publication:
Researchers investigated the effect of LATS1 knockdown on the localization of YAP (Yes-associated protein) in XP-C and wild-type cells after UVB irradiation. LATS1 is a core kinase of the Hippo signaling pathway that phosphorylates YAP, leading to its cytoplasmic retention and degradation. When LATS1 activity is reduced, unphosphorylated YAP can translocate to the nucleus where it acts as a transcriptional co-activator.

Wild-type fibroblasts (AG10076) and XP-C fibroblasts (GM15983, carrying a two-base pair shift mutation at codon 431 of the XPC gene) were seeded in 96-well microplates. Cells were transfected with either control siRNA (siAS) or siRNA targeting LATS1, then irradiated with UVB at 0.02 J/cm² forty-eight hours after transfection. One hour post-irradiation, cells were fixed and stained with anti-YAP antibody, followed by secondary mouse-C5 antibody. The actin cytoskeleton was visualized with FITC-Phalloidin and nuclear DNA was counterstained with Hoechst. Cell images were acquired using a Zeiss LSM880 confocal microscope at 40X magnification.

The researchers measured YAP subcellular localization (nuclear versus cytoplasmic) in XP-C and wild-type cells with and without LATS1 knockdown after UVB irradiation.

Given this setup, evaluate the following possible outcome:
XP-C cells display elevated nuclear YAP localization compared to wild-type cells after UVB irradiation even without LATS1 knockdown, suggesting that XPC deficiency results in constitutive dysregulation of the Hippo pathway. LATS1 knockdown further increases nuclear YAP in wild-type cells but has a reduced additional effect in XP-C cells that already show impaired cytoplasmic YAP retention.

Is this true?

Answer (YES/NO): NO